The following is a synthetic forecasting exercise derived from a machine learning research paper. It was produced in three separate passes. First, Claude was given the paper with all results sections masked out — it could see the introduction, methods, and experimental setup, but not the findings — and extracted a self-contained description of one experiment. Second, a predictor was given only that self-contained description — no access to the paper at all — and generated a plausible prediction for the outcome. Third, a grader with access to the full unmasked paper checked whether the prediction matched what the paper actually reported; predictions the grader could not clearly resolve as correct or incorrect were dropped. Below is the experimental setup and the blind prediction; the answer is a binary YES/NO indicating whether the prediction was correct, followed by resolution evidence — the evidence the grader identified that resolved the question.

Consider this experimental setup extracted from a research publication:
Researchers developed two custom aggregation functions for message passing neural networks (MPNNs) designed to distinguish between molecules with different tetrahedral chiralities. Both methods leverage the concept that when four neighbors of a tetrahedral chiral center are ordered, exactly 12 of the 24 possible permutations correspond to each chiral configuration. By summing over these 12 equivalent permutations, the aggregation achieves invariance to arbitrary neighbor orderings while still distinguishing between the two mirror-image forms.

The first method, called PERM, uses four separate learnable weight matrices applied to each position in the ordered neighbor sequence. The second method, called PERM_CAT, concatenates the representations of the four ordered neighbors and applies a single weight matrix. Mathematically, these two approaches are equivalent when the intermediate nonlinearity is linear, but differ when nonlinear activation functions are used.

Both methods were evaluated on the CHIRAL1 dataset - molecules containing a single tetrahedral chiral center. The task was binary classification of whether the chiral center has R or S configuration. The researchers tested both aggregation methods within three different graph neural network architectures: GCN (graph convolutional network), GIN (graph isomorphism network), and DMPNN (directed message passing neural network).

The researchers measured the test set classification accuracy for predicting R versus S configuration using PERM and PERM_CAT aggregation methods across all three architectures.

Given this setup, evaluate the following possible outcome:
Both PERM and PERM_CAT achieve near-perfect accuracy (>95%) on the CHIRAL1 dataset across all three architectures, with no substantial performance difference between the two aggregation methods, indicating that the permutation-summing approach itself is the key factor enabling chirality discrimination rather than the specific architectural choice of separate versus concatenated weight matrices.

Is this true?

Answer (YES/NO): YES